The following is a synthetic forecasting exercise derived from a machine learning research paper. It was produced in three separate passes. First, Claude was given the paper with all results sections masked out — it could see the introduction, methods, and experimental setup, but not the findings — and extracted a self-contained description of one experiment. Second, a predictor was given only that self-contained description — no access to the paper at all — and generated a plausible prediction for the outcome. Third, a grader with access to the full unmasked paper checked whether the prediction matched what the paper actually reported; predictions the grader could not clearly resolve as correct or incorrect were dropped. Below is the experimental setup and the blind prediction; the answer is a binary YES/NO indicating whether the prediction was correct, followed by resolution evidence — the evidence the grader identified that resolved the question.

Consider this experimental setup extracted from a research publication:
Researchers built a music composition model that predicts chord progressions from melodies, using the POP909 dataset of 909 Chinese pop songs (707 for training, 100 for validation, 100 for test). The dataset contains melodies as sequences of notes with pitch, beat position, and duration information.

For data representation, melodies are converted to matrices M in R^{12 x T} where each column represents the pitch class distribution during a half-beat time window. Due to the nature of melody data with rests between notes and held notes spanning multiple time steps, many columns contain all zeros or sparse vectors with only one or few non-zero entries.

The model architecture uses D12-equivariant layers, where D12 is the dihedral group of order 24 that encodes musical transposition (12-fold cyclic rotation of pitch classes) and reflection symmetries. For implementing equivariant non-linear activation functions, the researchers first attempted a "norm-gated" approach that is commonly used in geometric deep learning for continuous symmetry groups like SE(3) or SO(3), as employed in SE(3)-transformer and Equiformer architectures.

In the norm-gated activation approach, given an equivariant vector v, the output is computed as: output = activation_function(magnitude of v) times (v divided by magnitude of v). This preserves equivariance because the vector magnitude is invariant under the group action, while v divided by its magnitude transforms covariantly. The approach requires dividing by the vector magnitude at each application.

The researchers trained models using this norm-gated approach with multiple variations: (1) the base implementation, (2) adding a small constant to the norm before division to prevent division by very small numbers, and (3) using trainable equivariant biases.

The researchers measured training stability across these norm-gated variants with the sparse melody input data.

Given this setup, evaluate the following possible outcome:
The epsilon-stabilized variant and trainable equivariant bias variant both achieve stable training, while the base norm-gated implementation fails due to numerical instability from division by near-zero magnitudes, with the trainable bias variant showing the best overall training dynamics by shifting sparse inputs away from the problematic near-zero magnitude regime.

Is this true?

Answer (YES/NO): NO